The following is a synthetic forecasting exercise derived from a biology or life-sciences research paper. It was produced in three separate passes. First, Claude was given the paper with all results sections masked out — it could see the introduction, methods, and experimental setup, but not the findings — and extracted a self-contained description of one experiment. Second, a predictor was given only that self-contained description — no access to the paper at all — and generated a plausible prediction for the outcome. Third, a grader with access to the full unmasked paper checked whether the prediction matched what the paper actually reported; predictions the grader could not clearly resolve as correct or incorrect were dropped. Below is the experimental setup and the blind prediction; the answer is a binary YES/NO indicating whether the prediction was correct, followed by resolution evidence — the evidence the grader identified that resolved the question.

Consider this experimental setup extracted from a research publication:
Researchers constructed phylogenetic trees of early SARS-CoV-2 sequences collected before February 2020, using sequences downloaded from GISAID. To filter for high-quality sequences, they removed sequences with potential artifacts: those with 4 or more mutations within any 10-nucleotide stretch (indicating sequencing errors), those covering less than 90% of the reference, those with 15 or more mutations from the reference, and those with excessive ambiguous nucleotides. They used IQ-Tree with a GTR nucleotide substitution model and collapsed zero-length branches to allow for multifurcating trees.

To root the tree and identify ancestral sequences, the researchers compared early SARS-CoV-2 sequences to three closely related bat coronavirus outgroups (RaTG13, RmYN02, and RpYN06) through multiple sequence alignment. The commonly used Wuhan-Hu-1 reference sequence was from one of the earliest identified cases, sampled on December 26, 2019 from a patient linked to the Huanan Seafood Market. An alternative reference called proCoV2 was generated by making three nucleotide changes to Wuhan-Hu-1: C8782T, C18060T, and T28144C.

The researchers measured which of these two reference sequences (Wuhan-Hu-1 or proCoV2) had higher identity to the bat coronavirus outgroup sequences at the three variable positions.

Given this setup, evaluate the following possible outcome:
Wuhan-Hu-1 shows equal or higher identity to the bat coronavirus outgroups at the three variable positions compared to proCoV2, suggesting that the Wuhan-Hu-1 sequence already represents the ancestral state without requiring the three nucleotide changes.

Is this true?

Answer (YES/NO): NO